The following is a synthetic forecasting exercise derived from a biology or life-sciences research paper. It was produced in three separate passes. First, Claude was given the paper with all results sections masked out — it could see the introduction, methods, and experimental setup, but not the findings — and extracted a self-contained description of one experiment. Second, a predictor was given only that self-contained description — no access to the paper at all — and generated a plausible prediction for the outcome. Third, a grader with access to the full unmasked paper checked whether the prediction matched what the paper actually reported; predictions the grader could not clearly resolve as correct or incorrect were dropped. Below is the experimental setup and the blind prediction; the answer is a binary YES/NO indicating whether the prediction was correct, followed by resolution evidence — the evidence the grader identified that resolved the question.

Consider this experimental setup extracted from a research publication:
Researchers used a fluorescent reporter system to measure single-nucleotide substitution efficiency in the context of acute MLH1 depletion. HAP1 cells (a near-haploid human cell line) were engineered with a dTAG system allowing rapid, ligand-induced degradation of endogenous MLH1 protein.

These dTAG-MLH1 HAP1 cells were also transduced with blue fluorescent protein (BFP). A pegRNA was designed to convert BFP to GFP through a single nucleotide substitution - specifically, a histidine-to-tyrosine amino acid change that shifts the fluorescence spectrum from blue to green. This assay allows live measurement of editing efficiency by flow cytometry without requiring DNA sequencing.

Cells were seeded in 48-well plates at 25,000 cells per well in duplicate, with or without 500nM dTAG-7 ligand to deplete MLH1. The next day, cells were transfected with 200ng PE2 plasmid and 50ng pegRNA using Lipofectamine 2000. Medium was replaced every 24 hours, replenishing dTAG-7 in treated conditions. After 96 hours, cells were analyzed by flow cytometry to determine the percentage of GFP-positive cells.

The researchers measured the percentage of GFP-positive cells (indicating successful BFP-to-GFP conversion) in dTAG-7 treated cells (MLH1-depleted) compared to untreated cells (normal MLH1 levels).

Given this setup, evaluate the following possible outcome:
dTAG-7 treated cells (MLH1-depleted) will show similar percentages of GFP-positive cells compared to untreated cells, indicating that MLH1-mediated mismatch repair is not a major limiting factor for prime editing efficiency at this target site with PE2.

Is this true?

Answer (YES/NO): NO